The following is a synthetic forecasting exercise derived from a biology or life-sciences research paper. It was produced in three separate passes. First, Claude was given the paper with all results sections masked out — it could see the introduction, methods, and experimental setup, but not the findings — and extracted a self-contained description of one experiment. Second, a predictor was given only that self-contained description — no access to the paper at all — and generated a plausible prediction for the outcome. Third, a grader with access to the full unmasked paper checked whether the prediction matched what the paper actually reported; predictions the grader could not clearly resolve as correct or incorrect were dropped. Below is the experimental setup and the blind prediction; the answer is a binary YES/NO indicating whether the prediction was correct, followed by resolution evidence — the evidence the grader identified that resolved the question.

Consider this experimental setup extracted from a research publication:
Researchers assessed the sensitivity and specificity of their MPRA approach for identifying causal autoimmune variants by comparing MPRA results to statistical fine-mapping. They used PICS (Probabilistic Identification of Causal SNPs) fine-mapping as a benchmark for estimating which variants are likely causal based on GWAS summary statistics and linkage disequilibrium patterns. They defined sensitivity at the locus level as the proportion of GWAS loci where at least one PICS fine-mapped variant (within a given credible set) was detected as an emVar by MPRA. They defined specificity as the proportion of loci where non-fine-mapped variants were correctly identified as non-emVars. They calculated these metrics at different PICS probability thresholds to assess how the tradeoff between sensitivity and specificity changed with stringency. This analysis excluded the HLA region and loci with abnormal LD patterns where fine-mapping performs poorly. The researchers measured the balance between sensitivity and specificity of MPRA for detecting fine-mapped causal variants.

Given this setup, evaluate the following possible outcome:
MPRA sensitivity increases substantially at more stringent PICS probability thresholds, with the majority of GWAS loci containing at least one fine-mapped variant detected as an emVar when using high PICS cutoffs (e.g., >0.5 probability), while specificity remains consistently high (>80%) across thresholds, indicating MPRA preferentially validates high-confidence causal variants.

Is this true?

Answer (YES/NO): NO